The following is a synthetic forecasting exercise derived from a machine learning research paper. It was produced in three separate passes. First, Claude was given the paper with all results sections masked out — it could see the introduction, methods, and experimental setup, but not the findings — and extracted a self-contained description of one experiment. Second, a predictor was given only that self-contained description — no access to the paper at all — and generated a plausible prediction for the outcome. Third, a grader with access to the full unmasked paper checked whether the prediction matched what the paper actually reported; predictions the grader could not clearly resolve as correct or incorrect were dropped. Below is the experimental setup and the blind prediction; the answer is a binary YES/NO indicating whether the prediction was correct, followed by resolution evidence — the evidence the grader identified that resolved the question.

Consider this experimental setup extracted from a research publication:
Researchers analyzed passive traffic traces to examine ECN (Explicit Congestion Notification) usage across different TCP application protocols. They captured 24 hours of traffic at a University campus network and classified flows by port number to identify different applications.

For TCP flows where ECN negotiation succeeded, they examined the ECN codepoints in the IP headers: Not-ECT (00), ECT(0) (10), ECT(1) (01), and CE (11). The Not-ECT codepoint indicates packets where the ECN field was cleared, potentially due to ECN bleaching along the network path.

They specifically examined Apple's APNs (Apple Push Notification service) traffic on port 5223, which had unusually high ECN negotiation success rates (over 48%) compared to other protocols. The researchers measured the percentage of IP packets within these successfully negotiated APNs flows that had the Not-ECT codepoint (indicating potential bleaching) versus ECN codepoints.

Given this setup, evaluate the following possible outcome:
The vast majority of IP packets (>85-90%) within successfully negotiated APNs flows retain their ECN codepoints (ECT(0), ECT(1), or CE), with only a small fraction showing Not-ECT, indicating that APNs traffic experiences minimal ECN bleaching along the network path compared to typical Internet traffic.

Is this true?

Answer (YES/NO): NO